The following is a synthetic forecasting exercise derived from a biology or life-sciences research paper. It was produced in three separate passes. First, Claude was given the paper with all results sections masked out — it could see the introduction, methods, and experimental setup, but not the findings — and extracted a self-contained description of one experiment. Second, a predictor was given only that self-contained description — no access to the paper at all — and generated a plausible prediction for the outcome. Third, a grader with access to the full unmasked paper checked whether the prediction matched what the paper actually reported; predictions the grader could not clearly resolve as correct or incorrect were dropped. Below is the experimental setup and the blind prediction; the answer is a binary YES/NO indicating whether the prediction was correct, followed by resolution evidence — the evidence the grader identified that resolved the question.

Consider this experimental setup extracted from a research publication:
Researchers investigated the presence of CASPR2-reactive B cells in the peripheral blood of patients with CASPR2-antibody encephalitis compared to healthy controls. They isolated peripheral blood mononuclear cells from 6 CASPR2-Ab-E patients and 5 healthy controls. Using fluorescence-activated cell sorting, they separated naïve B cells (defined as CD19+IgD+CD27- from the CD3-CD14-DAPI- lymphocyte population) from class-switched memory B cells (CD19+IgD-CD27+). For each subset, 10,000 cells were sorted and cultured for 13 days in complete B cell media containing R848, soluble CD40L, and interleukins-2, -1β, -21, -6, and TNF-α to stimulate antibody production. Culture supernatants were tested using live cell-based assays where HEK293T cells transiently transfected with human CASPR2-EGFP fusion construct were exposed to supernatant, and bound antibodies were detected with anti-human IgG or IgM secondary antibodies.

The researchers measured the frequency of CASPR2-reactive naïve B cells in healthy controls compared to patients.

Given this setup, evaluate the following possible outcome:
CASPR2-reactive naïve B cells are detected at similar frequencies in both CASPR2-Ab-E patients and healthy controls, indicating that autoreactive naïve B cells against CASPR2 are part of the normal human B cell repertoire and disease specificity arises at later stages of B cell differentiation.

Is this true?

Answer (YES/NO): YES